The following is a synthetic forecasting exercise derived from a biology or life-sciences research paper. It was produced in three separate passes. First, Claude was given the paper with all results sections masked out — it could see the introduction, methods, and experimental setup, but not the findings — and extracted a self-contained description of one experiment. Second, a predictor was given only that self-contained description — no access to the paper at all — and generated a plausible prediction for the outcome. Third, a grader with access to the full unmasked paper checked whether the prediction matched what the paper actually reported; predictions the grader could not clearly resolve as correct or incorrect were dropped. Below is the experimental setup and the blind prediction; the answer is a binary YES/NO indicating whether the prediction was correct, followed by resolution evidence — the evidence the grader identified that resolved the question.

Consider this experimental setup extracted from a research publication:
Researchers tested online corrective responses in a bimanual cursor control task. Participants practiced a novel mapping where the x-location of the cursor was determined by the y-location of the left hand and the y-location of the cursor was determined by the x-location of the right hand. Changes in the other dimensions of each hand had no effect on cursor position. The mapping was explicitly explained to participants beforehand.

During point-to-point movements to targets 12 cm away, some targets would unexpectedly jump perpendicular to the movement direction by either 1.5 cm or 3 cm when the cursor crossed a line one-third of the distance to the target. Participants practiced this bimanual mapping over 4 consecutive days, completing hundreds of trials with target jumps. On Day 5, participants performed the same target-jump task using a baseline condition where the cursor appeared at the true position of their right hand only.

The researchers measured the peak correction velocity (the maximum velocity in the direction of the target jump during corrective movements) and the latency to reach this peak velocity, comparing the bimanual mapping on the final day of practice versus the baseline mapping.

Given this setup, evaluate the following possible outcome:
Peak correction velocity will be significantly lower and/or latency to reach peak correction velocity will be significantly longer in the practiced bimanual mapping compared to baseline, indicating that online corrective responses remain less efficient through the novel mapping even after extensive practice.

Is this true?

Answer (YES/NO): YES